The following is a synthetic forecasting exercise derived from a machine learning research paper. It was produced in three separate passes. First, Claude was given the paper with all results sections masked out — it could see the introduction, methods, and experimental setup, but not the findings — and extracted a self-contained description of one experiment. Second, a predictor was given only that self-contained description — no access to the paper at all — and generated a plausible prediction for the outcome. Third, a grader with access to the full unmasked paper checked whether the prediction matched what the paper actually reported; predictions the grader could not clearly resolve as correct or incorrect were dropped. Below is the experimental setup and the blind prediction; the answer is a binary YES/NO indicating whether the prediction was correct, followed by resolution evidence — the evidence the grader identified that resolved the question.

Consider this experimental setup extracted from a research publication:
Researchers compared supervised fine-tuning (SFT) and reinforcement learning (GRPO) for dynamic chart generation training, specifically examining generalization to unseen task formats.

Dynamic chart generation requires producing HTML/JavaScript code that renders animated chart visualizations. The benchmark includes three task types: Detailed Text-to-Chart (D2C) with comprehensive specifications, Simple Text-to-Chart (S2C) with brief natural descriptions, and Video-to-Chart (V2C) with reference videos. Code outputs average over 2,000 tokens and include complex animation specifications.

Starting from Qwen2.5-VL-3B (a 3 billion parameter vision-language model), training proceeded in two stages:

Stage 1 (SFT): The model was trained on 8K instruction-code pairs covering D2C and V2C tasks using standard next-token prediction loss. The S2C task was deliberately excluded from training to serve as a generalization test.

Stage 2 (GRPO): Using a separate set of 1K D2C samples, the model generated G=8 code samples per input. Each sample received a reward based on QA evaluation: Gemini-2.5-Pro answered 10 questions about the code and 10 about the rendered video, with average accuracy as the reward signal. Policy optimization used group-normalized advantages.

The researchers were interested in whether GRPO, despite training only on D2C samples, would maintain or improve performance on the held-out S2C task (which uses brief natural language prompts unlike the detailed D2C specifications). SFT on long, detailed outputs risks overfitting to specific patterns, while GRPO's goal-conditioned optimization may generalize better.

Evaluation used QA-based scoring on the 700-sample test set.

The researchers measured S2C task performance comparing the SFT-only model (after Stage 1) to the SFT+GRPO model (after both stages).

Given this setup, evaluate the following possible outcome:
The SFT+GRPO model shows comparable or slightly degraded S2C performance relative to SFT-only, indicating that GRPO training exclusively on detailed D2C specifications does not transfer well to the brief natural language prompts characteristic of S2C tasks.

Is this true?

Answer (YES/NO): NO